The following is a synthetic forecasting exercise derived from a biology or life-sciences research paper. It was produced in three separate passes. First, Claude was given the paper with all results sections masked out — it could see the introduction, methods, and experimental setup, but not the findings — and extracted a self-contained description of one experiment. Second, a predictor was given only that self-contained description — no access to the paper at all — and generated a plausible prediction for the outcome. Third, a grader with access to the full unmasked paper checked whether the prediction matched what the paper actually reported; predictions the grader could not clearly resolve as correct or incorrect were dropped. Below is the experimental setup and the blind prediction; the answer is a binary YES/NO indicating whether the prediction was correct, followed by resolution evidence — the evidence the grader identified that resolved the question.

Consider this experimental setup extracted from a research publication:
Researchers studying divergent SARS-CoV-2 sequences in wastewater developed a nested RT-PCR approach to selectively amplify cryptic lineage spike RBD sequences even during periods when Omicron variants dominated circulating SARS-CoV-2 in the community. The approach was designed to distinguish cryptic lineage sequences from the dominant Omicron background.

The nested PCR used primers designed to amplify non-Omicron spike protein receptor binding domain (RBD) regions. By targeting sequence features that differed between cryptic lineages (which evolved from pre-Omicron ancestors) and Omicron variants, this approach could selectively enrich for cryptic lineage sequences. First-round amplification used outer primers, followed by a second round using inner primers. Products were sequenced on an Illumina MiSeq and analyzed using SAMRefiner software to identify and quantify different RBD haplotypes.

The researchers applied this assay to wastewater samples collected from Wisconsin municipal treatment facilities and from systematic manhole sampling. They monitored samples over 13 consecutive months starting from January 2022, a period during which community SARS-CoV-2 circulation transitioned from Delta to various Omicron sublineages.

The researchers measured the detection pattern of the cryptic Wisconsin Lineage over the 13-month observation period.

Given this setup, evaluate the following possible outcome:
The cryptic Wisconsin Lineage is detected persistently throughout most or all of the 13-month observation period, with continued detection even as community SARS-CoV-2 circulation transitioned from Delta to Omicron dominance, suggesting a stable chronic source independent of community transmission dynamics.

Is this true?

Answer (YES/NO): YES